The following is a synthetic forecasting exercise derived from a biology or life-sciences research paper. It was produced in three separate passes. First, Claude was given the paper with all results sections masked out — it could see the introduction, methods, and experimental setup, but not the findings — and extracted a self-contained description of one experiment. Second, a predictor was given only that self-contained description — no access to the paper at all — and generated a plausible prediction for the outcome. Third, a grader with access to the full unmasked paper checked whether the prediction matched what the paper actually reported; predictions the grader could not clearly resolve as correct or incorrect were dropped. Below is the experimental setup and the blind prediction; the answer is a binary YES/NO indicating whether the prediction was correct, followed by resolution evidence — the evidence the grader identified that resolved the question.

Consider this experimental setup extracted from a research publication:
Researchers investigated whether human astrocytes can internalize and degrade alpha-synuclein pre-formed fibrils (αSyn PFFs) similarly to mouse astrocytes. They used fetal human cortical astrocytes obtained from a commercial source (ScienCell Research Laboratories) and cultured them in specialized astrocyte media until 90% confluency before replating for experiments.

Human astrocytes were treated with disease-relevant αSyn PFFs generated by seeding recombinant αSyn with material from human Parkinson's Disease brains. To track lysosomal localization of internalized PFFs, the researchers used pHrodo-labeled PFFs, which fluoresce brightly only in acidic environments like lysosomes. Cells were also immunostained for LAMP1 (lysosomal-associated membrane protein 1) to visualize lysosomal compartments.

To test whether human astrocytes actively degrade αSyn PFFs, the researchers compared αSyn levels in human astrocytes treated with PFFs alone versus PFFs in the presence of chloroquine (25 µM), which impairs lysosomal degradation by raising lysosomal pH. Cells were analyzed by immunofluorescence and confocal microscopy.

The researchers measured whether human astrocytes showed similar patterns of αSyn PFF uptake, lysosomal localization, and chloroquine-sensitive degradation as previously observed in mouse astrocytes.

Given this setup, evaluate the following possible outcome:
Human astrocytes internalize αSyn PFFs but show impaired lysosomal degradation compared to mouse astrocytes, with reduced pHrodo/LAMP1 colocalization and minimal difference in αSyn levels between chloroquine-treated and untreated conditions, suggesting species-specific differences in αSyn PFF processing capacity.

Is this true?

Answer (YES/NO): NO